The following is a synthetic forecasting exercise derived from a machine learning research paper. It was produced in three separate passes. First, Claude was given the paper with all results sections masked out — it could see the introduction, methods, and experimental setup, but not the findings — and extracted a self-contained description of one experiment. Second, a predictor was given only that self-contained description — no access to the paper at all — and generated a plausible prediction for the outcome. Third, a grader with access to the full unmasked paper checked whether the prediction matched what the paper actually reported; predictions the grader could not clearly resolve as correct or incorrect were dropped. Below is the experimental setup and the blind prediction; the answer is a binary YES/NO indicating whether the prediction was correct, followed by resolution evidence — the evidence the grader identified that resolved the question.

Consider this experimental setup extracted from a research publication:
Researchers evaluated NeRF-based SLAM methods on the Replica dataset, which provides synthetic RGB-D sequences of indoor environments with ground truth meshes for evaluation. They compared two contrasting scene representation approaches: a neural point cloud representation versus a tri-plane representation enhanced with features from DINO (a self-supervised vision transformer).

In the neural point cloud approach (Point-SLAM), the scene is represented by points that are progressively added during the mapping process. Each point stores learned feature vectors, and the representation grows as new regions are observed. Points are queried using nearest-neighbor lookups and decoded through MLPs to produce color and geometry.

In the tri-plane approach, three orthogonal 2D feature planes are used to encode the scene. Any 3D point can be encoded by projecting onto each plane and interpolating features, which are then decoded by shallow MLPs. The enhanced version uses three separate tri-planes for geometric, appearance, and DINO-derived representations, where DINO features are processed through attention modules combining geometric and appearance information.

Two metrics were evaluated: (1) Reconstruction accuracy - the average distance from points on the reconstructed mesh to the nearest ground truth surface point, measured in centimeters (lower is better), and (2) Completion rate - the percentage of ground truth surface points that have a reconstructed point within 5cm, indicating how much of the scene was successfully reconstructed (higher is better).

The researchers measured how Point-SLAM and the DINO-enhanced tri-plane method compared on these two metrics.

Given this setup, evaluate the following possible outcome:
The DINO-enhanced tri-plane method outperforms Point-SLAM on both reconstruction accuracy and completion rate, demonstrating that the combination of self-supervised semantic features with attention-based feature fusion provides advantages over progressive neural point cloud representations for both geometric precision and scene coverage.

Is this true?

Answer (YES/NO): NO